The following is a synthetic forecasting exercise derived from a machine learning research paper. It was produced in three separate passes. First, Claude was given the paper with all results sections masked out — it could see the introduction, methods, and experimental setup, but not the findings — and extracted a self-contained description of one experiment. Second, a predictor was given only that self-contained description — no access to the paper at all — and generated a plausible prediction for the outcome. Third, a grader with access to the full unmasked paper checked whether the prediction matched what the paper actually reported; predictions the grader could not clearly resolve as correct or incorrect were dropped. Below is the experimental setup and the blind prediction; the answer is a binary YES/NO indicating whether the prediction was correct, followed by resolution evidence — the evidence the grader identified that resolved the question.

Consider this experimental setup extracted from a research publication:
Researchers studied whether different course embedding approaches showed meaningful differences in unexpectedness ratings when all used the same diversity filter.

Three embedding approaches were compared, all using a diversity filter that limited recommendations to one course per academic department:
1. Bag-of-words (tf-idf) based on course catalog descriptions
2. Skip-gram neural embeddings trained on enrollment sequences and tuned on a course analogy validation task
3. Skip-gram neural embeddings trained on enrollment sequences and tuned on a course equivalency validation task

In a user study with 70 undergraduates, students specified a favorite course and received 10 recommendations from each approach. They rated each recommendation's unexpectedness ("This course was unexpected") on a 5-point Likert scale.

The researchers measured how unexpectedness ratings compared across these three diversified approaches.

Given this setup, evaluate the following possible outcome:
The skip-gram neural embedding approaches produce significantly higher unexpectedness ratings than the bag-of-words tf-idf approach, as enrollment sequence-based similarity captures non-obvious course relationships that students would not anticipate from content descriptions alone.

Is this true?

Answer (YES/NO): NO